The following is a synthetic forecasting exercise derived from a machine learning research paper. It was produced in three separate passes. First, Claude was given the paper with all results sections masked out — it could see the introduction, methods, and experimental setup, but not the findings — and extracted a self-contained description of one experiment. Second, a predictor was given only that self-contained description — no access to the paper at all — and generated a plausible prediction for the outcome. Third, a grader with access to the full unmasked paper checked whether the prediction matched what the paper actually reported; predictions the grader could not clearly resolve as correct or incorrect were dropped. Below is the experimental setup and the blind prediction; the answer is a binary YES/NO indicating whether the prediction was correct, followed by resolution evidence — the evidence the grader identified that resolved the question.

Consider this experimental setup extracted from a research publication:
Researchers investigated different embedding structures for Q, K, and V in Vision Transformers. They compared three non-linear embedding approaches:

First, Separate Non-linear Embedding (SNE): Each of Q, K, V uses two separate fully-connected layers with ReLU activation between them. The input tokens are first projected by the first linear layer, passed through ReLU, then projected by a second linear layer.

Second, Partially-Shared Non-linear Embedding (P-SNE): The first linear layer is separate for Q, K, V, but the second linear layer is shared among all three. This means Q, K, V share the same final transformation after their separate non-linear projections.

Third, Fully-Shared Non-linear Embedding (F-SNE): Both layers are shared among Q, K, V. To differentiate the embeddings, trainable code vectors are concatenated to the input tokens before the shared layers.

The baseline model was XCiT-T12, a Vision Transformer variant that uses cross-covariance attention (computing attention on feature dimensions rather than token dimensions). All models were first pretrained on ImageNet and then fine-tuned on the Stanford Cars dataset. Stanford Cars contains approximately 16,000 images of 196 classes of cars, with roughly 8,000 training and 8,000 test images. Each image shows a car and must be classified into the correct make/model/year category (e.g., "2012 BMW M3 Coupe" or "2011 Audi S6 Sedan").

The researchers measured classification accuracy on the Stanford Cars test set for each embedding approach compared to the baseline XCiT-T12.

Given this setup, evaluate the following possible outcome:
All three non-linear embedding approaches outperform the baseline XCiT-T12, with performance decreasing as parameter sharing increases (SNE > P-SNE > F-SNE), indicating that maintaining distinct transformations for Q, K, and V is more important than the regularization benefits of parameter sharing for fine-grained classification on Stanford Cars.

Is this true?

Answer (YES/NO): NO